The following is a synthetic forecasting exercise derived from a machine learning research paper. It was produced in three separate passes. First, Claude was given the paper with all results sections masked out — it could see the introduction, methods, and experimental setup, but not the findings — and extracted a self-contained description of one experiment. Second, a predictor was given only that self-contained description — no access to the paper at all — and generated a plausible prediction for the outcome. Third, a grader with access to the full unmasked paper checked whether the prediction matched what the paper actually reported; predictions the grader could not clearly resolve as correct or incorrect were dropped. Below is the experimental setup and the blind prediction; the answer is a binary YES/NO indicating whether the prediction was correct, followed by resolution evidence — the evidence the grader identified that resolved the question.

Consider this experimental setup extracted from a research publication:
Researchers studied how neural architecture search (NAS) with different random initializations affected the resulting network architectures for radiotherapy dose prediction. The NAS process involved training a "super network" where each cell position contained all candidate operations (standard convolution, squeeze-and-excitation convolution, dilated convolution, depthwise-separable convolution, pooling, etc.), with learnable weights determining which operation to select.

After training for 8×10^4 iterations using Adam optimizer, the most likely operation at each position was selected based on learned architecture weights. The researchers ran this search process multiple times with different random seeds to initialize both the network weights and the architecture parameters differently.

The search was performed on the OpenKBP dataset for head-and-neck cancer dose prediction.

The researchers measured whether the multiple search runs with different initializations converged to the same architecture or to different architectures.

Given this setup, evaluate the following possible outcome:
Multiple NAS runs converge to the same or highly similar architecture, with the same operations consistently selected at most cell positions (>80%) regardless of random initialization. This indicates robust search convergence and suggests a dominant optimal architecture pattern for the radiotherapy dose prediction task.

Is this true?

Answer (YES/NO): NO